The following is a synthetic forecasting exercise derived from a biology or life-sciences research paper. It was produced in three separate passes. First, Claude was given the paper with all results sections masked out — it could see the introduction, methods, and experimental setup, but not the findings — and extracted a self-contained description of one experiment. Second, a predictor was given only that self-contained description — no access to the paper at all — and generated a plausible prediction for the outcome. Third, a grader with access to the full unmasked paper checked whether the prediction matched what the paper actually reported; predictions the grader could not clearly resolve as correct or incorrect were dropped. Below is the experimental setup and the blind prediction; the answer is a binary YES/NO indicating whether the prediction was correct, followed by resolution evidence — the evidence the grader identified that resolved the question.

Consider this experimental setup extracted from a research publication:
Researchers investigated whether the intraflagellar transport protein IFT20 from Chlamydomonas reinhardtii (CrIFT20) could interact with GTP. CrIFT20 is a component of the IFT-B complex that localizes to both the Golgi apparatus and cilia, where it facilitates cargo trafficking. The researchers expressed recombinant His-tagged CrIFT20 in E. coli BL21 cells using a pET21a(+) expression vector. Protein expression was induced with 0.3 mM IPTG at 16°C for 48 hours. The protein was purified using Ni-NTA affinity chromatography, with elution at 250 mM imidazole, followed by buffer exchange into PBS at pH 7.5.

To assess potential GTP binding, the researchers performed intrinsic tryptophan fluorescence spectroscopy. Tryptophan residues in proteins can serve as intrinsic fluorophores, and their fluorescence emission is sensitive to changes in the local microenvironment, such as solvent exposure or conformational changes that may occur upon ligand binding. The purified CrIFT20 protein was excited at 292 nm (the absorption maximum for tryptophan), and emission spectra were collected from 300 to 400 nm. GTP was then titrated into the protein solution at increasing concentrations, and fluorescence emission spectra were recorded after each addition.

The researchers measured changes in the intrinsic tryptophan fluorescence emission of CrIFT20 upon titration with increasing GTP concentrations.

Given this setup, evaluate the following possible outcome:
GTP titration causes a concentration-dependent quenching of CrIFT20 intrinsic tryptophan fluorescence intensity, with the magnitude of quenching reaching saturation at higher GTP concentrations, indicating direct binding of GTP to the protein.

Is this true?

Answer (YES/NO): NO